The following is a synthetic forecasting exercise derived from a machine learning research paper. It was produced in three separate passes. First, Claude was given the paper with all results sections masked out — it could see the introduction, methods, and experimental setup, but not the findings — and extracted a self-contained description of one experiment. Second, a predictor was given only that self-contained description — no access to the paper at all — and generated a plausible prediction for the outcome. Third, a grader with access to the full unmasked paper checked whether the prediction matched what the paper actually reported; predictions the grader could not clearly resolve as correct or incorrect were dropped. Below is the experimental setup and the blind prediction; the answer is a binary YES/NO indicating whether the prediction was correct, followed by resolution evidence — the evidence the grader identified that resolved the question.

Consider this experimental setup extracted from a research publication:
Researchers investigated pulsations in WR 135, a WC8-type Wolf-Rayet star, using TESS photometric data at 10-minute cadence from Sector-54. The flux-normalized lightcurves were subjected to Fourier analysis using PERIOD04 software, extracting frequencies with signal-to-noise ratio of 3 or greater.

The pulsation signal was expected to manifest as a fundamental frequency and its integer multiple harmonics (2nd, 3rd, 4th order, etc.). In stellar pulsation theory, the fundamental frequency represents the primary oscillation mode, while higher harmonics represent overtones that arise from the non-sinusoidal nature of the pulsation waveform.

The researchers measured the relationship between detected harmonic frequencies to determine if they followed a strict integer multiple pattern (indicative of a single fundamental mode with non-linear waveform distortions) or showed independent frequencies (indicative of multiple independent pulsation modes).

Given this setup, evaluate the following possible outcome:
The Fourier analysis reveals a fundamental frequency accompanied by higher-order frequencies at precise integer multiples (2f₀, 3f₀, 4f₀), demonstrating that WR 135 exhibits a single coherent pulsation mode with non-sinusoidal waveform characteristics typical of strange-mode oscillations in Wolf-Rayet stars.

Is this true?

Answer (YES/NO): NO